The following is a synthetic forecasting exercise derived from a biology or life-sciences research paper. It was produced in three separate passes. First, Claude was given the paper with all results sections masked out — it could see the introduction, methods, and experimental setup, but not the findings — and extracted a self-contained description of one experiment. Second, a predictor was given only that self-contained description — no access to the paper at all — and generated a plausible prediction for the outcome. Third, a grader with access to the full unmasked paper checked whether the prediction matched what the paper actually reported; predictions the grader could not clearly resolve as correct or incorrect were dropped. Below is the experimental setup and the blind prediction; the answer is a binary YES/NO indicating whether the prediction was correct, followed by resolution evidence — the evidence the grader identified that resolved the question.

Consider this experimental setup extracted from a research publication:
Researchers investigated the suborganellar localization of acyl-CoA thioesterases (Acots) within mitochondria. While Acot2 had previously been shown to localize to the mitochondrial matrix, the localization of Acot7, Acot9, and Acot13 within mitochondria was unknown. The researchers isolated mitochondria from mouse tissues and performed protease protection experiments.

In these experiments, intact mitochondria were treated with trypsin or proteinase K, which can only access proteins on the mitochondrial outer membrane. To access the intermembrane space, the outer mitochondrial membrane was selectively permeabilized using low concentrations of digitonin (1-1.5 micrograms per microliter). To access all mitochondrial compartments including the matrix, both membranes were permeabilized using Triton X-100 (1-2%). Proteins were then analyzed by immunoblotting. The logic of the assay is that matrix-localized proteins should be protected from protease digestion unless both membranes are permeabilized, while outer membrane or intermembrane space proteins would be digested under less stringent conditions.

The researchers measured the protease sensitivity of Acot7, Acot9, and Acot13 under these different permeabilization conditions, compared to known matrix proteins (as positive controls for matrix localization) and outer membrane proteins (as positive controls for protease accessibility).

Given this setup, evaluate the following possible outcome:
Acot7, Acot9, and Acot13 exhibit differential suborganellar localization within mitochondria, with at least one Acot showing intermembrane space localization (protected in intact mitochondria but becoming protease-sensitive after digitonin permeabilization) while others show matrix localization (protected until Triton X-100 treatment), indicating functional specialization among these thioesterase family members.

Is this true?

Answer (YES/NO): NO